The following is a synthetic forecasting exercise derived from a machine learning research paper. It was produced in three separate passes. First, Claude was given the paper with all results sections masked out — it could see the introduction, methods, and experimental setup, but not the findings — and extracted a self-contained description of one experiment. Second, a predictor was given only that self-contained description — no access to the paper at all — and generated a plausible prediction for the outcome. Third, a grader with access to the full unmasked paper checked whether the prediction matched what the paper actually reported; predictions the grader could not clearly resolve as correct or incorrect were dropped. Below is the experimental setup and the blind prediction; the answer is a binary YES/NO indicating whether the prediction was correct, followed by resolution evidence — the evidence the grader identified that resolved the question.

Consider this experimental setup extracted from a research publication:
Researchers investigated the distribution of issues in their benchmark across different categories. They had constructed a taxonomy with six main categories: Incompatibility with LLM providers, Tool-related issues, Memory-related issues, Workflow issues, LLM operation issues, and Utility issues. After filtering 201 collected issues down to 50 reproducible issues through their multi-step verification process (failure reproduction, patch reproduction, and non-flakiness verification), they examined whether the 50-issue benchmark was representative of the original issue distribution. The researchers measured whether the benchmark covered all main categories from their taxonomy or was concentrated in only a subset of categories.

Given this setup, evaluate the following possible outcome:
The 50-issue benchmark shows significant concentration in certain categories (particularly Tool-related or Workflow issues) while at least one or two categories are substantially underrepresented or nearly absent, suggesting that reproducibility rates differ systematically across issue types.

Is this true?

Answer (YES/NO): NO